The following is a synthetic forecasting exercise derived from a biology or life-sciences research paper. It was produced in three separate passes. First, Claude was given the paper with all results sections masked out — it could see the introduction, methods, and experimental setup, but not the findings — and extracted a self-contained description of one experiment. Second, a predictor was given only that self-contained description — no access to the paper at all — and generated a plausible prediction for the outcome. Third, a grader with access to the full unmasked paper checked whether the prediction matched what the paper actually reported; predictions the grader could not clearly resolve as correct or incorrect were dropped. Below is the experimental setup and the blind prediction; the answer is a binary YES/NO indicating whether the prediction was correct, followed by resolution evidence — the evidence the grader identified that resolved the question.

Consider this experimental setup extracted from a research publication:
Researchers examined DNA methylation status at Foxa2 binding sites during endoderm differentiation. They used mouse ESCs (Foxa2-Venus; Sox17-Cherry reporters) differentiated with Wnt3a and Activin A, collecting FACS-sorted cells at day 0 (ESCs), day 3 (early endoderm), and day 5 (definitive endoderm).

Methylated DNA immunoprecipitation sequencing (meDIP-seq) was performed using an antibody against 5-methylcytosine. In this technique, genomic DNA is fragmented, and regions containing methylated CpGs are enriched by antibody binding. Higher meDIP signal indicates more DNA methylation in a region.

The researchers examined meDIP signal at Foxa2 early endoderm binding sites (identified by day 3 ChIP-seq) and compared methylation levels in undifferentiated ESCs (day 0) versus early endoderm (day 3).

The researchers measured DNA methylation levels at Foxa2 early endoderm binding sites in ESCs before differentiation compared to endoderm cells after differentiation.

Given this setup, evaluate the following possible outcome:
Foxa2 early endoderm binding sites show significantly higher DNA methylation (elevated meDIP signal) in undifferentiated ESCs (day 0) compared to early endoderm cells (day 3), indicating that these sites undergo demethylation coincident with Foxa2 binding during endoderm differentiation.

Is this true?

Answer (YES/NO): NO